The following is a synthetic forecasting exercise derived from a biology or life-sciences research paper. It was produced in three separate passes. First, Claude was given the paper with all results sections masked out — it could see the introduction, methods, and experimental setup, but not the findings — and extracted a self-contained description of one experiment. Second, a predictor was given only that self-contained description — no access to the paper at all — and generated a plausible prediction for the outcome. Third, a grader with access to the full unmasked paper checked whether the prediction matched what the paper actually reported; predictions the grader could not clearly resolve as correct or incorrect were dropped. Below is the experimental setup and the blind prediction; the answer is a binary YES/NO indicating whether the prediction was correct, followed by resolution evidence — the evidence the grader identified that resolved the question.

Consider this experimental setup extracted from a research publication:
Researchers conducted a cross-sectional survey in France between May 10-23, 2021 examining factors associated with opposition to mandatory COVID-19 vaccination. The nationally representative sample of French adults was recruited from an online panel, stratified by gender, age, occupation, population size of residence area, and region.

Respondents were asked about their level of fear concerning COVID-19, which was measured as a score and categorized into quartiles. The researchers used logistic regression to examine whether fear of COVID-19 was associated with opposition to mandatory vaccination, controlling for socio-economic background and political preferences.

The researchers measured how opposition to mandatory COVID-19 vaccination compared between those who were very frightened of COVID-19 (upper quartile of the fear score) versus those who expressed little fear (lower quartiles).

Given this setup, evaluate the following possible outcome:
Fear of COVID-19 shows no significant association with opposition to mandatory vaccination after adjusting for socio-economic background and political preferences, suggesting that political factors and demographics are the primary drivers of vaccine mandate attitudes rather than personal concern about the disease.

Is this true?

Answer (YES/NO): NO